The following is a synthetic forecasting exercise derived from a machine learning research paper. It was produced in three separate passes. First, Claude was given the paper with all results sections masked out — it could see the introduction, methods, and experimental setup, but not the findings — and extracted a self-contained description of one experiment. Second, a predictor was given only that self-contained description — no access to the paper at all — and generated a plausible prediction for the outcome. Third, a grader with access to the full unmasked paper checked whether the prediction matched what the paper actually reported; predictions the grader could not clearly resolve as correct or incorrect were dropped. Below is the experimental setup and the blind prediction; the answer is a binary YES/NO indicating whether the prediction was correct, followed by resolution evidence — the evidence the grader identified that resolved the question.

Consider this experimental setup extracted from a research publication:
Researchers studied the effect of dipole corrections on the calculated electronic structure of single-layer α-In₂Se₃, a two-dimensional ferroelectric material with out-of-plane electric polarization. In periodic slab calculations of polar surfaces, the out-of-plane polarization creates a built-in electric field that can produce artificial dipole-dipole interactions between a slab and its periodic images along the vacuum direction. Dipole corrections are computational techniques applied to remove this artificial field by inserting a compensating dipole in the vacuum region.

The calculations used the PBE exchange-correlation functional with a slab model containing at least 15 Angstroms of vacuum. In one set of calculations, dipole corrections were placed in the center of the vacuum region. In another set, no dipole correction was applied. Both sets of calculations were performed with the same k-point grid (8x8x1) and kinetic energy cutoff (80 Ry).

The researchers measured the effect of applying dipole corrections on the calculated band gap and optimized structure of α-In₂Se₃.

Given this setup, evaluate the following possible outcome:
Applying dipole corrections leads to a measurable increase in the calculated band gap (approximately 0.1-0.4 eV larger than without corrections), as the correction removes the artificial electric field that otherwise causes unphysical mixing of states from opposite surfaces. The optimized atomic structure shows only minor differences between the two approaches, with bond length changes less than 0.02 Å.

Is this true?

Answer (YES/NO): NO